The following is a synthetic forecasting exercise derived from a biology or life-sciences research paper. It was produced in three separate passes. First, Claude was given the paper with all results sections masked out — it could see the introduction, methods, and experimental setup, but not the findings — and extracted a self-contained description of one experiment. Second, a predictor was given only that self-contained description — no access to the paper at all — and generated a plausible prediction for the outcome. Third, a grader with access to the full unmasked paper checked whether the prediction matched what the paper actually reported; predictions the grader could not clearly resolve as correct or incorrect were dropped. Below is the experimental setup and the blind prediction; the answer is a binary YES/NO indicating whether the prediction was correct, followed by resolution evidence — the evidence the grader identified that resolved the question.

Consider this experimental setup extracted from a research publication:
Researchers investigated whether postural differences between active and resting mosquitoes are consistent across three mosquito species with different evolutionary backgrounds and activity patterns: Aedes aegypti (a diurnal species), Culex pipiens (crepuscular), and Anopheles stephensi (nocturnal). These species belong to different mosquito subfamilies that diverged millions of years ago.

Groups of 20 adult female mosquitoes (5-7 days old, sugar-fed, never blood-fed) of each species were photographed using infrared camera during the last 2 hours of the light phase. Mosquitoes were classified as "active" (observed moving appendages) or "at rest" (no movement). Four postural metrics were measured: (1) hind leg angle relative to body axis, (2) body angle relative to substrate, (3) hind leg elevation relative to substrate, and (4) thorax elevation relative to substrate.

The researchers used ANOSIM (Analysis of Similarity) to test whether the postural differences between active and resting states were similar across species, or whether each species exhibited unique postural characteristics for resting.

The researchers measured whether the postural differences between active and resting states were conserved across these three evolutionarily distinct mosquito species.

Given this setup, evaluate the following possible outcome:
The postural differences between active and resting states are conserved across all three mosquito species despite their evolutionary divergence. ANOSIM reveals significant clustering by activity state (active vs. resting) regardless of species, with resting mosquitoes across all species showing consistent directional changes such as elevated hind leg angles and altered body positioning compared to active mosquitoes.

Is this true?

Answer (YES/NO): YES